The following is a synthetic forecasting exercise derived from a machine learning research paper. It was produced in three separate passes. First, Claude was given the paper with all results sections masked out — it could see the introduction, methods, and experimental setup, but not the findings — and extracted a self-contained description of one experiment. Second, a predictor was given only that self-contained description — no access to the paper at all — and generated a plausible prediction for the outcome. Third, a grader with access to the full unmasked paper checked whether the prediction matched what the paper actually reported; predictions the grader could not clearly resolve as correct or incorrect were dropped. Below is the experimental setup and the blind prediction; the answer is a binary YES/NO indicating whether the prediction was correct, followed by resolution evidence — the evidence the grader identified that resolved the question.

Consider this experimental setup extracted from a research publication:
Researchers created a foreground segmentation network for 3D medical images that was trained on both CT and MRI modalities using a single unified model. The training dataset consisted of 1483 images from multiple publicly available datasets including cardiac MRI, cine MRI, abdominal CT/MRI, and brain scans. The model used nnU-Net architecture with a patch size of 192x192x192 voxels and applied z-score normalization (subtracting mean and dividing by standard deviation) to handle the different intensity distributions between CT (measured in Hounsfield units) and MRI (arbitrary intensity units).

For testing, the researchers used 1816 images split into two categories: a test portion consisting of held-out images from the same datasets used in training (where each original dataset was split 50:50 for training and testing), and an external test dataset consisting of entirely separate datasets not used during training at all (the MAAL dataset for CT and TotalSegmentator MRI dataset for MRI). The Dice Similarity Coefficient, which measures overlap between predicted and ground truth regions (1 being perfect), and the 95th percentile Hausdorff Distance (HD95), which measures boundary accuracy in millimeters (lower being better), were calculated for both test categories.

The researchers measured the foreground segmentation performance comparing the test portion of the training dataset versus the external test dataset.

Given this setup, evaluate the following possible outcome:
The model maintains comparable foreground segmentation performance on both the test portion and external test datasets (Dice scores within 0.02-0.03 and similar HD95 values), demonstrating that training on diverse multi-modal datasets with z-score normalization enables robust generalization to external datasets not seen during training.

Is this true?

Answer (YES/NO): NO